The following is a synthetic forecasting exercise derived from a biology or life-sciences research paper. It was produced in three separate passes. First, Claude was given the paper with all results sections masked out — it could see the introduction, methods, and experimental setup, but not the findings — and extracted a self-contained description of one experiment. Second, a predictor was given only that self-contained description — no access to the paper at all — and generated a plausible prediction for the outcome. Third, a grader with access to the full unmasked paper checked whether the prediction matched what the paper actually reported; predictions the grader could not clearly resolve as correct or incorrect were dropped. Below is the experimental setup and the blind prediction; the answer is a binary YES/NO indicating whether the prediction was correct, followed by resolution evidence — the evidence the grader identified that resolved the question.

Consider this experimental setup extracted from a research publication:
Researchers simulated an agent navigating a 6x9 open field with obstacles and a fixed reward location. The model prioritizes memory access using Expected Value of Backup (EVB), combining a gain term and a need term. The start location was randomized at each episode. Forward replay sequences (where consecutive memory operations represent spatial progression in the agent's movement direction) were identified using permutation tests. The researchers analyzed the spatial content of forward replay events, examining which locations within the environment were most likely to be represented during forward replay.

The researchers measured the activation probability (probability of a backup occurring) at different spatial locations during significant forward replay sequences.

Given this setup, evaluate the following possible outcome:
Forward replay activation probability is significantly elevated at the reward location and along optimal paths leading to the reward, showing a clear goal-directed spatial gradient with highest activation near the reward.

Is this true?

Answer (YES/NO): NO